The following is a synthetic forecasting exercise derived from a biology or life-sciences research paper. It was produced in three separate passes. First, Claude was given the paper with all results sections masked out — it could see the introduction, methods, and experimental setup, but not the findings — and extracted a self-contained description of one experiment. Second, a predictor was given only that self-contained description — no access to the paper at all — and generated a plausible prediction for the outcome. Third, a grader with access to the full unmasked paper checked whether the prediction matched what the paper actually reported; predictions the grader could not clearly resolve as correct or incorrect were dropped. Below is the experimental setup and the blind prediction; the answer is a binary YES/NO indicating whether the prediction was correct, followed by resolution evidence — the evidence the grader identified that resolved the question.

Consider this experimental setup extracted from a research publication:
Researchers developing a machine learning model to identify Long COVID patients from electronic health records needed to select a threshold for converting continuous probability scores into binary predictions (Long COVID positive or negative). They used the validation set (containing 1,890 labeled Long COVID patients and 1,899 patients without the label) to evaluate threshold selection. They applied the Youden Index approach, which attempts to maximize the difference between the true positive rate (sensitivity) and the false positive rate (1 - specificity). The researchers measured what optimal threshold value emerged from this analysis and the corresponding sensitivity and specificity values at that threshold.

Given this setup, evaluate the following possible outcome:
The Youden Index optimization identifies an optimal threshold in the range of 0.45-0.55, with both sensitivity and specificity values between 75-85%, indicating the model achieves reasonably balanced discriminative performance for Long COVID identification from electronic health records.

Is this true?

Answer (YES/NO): NO